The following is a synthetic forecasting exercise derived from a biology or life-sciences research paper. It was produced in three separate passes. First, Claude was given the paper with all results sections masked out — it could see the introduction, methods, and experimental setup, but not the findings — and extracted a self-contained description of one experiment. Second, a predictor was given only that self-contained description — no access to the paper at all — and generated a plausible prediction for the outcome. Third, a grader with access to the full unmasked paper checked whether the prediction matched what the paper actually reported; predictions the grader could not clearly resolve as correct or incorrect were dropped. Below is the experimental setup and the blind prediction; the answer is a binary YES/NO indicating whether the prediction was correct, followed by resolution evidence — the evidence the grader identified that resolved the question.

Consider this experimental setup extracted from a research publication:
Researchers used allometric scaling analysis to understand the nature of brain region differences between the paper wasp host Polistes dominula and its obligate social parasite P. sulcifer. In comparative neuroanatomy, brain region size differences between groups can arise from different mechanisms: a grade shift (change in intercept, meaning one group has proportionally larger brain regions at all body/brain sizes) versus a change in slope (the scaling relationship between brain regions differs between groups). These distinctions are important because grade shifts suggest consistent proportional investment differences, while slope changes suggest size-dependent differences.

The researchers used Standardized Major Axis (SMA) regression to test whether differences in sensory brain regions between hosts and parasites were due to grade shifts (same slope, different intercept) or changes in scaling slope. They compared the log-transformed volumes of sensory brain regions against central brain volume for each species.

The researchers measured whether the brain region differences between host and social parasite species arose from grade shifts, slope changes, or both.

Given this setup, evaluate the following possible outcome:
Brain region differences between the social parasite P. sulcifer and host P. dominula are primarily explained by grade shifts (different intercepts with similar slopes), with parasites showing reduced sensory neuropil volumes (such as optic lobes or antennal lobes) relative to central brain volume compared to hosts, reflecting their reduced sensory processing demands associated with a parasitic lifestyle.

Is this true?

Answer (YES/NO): NO